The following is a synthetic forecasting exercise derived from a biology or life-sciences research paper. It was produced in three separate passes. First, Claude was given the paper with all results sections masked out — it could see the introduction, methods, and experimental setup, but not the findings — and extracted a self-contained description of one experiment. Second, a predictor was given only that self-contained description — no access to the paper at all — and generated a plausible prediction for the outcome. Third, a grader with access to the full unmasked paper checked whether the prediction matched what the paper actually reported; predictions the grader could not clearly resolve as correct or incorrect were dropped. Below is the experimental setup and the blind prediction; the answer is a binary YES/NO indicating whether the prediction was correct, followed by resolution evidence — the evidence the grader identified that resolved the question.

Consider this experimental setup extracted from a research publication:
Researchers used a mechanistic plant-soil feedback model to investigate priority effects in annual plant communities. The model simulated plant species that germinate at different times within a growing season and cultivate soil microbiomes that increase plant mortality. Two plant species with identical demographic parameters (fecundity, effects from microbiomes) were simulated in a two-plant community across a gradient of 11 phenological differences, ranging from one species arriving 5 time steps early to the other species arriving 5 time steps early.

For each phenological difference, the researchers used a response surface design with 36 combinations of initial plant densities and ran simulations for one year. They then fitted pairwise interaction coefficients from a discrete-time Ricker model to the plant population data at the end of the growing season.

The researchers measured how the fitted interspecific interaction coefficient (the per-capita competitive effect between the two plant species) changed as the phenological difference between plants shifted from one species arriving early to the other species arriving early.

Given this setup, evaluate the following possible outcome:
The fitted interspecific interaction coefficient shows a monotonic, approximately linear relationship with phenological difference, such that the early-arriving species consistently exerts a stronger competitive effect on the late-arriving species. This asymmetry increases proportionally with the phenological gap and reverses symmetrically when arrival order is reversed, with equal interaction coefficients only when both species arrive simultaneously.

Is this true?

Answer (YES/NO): NO